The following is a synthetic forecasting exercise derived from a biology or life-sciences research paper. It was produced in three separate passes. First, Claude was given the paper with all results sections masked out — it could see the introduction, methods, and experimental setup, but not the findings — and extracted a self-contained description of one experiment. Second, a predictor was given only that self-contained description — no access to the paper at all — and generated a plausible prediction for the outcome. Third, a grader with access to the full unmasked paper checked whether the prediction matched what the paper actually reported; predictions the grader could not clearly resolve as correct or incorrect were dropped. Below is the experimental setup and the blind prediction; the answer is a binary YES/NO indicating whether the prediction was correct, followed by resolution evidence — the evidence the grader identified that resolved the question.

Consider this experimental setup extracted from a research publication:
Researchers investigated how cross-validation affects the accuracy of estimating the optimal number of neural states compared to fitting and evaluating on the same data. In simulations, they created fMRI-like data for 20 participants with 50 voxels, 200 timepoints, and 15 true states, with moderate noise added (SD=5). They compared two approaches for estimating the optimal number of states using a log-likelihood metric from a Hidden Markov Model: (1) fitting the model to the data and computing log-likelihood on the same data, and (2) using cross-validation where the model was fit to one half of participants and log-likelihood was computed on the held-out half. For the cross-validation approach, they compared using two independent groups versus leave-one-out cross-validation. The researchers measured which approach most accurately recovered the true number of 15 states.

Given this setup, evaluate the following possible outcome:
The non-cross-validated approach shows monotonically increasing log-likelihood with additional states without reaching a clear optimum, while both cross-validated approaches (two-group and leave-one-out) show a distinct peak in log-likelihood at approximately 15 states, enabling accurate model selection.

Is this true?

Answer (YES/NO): NO